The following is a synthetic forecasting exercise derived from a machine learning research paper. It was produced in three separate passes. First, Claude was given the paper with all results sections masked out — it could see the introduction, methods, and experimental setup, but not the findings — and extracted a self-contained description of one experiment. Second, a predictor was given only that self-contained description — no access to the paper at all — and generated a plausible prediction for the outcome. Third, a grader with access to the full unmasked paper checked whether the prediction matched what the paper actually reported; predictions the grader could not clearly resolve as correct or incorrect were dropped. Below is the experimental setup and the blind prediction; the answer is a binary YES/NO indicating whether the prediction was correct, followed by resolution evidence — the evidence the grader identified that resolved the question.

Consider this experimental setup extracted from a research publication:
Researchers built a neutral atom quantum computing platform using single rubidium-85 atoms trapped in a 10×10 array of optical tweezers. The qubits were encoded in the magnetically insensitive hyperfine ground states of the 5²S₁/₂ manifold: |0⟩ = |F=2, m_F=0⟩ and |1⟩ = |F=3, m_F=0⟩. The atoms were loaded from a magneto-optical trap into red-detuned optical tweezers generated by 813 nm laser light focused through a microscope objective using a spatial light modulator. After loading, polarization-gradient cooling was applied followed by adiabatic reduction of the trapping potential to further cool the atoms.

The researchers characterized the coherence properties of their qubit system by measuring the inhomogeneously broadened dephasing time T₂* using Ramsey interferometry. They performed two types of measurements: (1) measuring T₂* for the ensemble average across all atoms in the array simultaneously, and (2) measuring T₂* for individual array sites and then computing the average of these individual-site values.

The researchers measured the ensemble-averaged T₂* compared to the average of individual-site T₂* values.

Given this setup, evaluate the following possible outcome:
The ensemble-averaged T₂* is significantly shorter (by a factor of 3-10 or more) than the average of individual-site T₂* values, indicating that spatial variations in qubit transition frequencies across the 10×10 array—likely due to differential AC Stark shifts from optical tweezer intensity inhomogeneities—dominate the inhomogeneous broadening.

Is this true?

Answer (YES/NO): NO